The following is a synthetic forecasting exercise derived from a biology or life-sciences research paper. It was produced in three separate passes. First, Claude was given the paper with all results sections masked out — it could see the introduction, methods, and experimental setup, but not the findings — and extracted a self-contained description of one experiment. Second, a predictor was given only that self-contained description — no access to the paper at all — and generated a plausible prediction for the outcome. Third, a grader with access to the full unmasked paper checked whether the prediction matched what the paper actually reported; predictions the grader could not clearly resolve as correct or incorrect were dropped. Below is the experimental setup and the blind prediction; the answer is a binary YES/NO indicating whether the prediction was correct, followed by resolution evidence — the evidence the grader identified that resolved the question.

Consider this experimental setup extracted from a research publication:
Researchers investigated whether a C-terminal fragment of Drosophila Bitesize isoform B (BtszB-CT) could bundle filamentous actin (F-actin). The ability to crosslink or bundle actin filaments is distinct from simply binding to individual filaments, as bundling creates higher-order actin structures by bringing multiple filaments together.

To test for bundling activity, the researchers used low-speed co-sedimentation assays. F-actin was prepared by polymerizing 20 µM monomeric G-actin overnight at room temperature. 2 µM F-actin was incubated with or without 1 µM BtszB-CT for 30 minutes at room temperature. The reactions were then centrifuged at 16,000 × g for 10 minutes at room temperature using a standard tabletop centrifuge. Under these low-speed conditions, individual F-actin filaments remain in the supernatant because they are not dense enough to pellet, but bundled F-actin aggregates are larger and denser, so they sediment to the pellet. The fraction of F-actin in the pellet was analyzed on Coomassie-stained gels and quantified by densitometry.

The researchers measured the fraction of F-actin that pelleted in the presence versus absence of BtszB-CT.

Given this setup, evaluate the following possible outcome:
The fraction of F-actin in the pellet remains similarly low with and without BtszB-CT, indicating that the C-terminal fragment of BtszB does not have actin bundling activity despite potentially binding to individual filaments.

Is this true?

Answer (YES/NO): NO